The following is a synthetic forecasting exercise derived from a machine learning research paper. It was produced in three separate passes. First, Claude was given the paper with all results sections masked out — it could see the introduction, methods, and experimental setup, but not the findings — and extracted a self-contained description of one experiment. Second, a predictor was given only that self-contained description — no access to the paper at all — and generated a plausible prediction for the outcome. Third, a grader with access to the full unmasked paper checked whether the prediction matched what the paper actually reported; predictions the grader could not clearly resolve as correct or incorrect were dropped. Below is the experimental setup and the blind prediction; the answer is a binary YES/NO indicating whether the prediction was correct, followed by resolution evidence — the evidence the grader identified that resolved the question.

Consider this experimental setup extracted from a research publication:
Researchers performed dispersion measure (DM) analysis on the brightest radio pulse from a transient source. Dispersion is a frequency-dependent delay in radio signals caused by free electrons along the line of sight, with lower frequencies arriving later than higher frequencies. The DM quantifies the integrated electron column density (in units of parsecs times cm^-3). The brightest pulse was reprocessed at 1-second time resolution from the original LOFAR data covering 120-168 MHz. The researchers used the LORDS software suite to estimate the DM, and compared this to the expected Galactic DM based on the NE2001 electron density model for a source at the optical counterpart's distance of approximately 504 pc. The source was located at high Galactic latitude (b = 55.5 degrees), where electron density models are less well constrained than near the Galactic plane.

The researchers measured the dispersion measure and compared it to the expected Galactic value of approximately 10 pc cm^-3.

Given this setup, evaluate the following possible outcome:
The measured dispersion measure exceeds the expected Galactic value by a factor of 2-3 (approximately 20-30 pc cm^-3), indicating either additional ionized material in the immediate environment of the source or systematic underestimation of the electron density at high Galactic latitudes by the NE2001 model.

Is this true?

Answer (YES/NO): NO